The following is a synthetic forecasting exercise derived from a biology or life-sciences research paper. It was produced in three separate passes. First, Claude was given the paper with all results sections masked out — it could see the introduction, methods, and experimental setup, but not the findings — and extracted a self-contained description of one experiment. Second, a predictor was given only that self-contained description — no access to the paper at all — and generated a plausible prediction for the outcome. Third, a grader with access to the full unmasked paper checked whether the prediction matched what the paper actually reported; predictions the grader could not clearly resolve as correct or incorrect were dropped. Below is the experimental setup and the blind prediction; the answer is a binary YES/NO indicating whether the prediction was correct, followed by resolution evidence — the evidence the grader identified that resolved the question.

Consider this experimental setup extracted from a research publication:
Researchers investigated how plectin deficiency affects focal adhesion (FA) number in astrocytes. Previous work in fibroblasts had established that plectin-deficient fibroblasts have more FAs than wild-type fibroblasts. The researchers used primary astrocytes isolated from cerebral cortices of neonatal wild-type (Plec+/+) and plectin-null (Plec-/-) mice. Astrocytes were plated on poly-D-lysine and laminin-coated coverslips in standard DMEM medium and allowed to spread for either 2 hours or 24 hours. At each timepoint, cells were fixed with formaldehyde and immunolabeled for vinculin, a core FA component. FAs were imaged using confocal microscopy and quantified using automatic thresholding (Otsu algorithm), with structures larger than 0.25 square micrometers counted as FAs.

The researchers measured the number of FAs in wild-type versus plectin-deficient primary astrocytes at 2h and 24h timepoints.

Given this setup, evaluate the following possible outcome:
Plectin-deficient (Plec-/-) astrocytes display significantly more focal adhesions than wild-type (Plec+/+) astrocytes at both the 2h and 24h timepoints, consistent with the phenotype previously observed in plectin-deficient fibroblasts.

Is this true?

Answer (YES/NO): NO